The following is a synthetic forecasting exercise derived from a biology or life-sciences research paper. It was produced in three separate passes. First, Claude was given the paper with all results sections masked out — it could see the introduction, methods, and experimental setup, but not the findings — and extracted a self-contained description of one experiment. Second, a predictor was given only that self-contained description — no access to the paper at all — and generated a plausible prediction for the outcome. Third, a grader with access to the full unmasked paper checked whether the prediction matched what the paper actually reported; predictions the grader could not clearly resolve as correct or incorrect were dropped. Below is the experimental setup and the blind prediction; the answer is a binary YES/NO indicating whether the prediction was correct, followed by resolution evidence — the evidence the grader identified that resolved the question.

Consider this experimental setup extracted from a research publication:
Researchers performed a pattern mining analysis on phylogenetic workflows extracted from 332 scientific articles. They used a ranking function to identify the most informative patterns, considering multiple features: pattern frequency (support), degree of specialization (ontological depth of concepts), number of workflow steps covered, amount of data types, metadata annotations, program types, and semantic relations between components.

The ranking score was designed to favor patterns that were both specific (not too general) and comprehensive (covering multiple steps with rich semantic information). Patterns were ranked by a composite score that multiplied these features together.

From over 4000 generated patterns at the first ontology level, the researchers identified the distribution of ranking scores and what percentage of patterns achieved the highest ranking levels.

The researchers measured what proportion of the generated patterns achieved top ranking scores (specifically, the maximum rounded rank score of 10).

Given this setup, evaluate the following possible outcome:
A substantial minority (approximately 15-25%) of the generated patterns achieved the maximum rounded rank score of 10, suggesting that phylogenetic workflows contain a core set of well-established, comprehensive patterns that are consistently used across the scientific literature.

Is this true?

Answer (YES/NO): NO